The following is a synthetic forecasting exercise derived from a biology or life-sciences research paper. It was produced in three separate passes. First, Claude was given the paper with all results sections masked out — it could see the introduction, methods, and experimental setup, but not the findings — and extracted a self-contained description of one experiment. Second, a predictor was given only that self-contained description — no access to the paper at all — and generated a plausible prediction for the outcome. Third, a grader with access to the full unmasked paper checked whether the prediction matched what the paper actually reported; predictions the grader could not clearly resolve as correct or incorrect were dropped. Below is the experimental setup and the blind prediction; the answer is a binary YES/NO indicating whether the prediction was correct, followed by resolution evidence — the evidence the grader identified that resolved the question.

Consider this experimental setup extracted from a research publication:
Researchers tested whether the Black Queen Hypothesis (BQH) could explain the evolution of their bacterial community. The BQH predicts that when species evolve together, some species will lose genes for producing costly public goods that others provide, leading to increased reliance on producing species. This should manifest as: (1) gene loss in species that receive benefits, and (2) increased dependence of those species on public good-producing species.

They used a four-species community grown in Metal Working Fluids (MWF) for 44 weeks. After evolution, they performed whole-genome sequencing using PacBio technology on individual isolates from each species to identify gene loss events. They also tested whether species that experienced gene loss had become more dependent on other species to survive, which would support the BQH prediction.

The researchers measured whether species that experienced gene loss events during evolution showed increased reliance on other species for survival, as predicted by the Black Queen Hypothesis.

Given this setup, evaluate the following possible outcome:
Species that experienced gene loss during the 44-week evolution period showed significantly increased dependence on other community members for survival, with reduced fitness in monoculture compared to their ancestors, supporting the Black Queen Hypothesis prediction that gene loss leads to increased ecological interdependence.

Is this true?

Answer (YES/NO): NO